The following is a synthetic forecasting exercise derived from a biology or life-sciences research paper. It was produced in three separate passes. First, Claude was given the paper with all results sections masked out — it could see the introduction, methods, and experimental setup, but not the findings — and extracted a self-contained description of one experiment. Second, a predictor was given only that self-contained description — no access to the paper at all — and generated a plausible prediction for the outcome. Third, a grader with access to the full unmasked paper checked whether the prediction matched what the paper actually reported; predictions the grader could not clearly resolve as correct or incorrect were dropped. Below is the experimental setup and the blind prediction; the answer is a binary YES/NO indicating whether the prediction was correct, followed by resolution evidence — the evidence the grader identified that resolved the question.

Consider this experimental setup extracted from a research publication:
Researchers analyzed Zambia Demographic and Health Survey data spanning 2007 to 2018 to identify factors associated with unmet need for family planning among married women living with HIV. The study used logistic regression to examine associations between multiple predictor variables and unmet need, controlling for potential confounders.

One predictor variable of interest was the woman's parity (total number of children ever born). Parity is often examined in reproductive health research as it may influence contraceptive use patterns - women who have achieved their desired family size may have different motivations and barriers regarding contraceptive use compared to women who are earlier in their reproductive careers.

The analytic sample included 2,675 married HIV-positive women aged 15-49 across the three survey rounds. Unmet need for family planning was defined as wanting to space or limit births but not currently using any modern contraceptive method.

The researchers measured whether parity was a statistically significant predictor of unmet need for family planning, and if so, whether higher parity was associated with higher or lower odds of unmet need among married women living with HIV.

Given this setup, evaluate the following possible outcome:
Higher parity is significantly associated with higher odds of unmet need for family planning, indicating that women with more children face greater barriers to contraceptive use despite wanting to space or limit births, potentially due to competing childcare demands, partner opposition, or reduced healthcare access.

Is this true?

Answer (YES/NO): YES